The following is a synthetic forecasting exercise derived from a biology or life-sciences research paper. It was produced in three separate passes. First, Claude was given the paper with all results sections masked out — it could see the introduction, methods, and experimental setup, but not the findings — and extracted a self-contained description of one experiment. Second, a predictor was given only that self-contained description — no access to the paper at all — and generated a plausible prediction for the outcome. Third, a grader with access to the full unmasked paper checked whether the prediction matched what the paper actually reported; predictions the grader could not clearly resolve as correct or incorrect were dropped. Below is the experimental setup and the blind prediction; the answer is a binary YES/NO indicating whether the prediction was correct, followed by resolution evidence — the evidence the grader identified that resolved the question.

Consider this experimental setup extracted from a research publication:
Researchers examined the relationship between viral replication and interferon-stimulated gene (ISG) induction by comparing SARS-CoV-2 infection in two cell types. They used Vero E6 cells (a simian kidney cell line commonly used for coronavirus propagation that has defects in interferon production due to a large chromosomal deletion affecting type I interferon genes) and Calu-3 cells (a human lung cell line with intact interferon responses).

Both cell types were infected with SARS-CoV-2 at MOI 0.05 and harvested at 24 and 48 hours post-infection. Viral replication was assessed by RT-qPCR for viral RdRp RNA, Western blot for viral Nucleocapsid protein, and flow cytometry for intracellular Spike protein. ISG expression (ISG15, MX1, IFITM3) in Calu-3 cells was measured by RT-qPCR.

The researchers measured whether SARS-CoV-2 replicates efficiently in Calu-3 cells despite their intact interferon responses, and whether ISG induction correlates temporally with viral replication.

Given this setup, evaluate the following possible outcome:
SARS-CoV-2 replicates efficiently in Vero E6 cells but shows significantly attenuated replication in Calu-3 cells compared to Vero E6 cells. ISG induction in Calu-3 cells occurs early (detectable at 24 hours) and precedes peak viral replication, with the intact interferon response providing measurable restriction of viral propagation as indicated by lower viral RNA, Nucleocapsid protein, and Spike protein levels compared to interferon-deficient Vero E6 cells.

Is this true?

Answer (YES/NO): NO